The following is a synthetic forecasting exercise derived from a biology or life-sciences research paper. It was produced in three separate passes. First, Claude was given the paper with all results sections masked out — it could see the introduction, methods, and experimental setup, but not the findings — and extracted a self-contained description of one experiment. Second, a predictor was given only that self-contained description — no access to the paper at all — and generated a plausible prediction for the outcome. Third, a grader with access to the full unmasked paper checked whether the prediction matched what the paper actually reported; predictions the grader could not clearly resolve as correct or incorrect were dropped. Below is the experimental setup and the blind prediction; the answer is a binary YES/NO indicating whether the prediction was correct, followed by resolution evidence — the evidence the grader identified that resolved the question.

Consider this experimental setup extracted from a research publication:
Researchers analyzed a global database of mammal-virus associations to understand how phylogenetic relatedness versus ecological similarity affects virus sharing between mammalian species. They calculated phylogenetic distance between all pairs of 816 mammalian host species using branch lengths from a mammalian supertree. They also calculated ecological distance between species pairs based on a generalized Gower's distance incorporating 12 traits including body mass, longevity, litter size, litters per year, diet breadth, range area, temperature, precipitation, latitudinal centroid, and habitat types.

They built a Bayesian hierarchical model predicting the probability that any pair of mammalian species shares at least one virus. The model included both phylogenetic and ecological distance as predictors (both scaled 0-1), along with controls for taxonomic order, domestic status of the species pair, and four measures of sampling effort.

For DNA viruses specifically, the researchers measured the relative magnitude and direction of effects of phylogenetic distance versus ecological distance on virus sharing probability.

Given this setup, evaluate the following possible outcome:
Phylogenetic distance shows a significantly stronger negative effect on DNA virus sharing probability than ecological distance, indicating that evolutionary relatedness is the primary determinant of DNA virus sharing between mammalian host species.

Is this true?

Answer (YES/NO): YES